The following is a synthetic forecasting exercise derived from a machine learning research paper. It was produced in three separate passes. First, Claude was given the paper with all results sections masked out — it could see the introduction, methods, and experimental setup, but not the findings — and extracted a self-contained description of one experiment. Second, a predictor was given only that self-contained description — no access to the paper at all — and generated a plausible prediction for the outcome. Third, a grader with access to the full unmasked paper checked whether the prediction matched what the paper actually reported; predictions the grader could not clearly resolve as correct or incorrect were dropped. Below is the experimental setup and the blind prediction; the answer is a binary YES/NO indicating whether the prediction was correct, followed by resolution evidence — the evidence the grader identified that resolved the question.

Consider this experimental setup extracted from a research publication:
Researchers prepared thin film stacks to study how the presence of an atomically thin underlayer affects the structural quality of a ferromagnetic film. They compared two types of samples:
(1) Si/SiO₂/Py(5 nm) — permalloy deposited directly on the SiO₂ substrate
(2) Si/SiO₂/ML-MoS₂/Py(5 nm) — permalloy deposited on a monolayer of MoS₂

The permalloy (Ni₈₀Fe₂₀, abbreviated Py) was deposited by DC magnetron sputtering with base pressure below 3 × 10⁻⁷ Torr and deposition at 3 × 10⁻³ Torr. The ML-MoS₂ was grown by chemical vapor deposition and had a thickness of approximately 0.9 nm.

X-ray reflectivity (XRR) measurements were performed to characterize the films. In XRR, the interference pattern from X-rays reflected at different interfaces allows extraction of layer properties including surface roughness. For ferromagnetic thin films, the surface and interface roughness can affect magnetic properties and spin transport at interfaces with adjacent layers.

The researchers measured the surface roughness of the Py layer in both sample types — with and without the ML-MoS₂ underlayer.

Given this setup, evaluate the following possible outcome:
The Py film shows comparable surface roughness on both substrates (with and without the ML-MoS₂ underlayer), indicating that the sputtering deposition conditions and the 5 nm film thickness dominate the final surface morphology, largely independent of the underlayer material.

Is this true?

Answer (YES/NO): YES